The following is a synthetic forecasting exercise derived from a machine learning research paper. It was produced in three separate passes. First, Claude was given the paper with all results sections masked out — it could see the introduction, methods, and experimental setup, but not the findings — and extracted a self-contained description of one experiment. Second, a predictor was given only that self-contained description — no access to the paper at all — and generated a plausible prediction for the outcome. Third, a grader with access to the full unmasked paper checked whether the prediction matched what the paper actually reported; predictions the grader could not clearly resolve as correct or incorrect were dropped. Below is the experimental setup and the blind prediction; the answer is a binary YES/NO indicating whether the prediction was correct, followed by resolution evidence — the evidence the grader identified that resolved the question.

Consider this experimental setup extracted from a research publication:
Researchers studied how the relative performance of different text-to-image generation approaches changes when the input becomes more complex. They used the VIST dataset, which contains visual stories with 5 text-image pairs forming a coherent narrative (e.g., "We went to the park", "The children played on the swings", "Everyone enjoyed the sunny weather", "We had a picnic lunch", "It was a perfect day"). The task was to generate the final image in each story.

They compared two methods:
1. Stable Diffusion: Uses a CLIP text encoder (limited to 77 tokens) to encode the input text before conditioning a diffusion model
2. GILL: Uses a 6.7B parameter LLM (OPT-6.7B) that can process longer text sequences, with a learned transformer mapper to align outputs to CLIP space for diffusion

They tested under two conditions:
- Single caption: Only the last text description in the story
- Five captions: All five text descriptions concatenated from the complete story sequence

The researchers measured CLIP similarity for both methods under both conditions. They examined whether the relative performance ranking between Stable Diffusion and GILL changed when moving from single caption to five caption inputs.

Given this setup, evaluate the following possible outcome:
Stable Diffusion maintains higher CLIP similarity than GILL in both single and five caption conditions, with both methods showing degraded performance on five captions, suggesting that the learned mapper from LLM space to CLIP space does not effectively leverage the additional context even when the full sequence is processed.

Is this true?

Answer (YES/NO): NO